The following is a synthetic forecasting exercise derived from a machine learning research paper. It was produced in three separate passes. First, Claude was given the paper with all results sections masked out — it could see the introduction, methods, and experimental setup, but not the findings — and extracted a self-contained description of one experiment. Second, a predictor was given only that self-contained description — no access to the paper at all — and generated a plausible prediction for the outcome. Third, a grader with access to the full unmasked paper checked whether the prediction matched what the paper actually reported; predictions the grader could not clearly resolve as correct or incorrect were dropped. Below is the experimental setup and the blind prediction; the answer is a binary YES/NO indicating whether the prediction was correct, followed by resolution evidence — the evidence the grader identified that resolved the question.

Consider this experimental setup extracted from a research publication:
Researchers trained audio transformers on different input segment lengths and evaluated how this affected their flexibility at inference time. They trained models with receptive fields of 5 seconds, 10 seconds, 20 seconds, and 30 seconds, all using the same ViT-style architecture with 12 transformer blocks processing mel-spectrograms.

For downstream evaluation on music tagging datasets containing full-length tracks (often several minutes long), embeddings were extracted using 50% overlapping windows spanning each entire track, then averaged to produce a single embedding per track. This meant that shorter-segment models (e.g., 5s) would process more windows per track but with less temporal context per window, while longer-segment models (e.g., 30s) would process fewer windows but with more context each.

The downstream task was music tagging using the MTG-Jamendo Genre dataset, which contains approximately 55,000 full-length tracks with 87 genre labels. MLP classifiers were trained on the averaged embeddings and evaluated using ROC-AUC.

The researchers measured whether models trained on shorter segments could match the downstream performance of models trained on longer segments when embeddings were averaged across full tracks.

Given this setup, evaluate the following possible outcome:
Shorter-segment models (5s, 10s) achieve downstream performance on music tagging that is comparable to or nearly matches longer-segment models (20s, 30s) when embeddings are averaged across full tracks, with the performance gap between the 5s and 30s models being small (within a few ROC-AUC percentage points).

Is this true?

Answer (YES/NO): NO